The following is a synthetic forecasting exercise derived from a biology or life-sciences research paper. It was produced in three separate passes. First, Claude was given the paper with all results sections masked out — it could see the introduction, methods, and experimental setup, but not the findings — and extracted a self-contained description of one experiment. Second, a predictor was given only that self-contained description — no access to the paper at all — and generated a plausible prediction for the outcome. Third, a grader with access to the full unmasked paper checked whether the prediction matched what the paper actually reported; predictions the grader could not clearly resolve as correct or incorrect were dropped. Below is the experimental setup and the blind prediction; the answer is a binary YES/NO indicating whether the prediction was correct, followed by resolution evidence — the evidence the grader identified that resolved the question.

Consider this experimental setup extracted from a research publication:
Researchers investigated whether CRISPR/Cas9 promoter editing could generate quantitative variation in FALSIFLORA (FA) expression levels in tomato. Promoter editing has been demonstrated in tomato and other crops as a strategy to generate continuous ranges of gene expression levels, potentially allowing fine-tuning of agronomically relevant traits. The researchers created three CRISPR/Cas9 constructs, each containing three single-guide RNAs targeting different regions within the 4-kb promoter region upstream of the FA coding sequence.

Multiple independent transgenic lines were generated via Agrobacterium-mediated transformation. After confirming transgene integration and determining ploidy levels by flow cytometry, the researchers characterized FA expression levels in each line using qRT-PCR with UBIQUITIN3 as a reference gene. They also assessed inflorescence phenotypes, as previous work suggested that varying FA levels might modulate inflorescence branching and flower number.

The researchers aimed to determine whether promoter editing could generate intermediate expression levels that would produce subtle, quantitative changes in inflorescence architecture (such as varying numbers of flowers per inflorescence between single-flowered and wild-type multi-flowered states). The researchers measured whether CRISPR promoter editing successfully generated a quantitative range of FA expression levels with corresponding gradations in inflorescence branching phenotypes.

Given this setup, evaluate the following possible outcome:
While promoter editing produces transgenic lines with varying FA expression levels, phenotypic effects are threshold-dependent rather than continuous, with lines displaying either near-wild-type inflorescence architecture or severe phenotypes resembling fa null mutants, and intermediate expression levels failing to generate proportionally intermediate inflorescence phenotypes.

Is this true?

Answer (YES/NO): NO